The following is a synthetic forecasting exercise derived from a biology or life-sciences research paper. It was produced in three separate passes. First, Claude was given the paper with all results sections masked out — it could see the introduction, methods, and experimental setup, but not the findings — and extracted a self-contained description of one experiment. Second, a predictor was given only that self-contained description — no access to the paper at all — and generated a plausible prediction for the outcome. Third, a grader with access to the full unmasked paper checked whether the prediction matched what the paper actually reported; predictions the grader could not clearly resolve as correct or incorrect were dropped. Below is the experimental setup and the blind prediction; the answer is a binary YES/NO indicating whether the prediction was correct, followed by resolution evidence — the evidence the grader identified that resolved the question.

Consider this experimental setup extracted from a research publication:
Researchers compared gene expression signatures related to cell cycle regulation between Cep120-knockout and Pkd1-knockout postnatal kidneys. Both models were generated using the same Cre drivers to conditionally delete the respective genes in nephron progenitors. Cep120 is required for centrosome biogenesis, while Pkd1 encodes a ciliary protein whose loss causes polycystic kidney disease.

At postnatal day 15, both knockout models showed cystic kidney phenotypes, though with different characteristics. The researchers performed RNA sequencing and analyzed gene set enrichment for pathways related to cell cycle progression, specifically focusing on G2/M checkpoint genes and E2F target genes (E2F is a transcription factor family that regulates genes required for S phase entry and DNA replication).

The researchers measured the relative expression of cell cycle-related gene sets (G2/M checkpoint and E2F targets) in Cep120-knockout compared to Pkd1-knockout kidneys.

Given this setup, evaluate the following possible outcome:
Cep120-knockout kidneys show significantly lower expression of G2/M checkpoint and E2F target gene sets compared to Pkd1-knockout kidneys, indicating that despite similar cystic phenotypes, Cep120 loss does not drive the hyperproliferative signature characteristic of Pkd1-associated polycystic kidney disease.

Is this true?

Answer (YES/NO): NO